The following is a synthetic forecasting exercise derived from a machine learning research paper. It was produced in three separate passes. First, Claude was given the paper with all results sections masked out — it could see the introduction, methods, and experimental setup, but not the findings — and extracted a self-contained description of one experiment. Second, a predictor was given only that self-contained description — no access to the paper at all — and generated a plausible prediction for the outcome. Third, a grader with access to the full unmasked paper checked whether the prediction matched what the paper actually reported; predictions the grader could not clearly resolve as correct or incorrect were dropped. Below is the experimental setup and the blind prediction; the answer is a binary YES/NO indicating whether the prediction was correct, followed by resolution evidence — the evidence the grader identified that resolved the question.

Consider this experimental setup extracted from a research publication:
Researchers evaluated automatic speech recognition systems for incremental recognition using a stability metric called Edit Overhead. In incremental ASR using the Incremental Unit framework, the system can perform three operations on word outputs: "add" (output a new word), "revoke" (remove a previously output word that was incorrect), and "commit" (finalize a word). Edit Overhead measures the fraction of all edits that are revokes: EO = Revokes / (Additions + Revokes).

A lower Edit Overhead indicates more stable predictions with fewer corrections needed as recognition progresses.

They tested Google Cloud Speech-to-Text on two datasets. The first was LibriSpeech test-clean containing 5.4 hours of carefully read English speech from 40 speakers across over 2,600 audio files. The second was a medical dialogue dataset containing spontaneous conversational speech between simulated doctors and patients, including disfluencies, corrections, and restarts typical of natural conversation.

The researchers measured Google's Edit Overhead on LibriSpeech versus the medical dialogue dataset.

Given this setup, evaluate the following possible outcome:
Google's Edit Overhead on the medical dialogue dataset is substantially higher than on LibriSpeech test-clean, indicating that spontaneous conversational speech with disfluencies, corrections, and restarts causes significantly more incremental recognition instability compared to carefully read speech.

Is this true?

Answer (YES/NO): NO